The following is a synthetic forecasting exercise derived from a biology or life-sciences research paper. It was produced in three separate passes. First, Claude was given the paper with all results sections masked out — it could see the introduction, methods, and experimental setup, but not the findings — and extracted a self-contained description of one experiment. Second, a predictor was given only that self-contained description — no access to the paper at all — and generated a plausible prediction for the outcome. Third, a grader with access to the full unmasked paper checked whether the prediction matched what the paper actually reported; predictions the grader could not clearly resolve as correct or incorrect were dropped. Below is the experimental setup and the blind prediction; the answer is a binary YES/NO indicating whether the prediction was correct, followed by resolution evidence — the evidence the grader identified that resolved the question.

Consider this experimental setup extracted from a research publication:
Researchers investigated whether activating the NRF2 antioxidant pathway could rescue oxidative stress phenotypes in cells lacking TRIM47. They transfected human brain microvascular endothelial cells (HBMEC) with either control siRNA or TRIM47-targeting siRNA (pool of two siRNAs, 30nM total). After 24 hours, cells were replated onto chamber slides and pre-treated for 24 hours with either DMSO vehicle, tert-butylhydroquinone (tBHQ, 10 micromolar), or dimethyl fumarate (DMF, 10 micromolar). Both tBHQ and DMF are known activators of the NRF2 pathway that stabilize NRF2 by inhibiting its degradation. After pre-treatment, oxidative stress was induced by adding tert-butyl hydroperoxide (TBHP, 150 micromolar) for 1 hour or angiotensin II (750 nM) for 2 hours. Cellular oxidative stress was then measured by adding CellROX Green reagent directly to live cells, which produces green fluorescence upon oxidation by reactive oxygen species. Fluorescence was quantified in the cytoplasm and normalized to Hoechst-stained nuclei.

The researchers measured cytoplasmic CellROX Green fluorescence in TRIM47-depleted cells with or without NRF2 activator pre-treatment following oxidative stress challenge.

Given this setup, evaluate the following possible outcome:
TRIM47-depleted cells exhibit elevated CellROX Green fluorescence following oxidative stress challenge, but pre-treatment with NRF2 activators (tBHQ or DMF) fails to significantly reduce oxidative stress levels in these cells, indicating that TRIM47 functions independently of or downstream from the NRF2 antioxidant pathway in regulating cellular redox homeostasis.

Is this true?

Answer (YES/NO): NO